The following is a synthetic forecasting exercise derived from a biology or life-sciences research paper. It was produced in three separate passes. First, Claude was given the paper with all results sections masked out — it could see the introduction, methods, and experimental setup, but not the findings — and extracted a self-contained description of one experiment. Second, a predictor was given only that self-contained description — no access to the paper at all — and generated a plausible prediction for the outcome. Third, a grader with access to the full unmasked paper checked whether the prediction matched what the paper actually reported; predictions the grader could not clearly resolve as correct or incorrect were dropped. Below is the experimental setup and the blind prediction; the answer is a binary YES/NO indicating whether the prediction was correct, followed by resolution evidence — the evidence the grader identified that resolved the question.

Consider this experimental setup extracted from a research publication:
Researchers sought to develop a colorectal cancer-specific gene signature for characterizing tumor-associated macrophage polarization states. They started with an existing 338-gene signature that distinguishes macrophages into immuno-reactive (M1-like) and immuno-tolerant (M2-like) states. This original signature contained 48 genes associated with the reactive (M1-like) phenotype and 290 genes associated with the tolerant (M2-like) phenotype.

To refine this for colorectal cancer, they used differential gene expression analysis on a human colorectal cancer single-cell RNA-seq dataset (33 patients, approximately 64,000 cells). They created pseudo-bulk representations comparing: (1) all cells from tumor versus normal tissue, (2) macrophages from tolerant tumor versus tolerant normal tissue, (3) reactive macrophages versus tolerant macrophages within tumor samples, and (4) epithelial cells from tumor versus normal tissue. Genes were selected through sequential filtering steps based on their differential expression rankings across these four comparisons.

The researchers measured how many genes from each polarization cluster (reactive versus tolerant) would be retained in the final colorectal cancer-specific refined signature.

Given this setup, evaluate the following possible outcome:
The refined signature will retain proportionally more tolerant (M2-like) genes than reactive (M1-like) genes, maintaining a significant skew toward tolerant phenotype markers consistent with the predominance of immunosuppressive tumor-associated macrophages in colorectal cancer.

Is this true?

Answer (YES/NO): NO